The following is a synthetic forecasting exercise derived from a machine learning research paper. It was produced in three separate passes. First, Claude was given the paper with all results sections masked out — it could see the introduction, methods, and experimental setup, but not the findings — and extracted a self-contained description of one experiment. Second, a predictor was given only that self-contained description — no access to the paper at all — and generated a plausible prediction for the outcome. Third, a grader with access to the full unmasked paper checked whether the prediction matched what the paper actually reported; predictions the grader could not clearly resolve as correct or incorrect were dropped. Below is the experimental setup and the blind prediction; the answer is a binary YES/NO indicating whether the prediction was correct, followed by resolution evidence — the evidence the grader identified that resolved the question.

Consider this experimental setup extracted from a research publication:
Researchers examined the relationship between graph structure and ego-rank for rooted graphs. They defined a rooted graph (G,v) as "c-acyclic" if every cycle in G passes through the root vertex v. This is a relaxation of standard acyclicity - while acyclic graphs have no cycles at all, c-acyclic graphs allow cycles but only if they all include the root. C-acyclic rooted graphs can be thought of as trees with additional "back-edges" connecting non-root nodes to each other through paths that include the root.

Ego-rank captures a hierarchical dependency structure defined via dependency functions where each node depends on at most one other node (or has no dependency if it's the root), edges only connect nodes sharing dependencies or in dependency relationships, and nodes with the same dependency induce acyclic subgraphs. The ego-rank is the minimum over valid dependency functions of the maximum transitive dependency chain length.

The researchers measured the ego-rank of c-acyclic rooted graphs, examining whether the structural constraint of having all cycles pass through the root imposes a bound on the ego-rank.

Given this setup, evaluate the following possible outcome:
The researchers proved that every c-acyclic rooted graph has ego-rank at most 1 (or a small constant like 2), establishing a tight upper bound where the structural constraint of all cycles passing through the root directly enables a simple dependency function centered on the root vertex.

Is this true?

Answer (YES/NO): YES